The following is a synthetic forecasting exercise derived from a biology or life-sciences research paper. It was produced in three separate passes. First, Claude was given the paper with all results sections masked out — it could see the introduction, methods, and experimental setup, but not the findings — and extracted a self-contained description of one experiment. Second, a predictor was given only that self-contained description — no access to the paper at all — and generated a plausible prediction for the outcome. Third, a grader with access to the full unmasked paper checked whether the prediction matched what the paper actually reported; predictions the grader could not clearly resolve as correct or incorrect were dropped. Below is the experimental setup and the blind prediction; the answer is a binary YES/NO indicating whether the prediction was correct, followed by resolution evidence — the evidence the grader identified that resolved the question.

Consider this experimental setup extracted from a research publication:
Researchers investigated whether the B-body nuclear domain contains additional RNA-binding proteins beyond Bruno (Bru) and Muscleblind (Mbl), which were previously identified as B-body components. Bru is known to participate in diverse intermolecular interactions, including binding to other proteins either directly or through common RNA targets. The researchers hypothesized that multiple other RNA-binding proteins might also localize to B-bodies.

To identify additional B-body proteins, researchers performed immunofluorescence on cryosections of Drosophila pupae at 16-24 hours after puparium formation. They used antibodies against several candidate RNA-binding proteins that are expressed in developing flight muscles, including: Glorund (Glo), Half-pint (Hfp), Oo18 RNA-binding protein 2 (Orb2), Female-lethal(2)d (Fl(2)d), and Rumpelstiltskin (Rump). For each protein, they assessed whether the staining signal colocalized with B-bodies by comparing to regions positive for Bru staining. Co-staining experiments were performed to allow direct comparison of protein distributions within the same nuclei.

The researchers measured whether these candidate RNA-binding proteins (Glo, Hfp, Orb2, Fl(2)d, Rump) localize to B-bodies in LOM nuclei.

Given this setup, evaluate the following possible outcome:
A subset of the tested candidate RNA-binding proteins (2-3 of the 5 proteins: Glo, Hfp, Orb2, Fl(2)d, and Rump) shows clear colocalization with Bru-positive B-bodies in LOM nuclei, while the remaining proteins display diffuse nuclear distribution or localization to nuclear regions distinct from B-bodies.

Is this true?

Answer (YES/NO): YES